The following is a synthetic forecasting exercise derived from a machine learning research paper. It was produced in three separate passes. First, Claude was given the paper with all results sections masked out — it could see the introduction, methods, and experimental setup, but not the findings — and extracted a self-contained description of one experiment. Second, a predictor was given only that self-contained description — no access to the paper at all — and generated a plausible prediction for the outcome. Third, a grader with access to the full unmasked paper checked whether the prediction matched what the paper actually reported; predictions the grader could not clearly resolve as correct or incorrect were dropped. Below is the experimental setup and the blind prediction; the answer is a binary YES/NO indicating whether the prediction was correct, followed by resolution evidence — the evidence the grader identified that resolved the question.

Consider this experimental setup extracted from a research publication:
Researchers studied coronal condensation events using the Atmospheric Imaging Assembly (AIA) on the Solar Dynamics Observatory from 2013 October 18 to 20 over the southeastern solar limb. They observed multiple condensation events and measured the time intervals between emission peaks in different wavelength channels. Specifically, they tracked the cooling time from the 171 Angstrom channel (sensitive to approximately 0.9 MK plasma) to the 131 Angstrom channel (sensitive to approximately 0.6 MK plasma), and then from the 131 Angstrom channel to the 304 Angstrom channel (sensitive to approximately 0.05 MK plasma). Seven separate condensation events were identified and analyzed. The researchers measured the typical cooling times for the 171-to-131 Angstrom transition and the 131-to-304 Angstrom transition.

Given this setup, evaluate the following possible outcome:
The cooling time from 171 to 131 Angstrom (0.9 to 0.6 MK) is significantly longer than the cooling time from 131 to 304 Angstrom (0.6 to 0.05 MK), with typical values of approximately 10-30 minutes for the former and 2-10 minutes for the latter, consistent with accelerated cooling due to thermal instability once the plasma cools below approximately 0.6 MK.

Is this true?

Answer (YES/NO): NO